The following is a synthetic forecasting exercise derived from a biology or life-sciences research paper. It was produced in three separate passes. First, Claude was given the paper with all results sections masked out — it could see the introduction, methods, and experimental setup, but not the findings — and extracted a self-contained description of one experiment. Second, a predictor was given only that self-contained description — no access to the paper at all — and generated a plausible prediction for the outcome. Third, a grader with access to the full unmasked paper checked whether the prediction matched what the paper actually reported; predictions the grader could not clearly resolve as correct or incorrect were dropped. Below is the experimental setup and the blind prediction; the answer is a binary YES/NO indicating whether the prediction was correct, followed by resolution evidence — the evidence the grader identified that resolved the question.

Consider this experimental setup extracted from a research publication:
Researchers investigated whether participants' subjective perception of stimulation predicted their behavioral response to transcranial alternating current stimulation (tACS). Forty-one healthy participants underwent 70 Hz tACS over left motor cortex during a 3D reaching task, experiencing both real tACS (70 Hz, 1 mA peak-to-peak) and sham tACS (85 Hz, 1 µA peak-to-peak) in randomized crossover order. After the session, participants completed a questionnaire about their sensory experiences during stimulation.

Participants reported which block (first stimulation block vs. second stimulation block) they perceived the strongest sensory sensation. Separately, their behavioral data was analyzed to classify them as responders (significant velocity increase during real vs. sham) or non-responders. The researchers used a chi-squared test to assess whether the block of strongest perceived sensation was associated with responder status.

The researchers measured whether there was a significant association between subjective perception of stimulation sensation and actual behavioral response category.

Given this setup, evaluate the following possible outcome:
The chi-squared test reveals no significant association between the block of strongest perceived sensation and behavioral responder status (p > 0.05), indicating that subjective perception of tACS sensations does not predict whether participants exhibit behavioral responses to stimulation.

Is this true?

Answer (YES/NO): YES